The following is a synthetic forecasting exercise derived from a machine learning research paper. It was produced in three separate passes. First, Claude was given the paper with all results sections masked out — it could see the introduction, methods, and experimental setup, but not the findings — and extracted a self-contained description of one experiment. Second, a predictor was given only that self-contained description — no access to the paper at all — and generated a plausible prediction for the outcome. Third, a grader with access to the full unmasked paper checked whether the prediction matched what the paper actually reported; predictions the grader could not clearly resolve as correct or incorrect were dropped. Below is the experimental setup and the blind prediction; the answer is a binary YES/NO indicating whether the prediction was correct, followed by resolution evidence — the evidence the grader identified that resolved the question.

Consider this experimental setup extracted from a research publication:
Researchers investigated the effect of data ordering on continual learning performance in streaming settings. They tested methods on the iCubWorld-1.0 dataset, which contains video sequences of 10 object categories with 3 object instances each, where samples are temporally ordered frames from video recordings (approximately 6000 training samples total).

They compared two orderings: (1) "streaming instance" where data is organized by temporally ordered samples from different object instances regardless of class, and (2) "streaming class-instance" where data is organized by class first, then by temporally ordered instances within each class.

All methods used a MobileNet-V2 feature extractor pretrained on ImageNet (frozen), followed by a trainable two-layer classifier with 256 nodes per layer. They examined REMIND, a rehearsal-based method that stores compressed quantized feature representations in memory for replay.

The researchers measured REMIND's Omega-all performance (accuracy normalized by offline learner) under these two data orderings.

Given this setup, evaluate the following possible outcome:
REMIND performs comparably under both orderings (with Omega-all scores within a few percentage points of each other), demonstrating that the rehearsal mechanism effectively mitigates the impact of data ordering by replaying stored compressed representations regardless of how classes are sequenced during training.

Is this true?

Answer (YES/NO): NO